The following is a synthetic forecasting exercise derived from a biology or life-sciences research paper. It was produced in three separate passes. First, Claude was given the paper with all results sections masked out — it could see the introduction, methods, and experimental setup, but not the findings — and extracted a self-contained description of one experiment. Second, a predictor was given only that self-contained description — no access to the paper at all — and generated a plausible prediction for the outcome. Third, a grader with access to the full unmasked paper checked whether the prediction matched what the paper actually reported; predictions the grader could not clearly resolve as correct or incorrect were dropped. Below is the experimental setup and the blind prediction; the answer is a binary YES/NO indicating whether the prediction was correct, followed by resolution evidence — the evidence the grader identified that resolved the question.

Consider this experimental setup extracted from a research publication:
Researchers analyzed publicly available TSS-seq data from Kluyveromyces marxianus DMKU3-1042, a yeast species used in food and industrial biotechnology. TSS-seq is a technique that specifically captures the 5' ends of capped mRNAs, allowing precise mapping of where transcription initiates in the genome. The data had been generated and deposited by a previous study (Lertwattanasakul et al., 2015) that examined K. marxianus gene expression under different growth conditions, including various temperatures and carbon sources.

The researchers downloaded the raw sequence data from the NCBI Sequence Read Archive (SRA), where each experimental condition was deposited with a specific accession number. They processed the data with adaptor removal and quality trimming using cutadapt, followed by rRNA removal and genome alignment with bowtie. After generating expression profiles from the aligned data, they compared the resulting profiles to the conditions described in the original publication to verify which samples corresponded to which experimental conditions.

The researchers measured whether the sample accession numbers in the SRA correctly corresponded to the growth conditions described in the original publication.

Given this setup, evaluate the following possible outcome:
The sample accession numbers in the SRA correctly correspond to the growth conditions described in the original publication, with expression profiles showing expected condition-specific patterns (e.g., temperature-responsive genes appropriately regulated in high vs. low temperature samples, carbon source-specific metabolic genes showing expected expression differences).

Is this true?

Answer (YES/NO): NO